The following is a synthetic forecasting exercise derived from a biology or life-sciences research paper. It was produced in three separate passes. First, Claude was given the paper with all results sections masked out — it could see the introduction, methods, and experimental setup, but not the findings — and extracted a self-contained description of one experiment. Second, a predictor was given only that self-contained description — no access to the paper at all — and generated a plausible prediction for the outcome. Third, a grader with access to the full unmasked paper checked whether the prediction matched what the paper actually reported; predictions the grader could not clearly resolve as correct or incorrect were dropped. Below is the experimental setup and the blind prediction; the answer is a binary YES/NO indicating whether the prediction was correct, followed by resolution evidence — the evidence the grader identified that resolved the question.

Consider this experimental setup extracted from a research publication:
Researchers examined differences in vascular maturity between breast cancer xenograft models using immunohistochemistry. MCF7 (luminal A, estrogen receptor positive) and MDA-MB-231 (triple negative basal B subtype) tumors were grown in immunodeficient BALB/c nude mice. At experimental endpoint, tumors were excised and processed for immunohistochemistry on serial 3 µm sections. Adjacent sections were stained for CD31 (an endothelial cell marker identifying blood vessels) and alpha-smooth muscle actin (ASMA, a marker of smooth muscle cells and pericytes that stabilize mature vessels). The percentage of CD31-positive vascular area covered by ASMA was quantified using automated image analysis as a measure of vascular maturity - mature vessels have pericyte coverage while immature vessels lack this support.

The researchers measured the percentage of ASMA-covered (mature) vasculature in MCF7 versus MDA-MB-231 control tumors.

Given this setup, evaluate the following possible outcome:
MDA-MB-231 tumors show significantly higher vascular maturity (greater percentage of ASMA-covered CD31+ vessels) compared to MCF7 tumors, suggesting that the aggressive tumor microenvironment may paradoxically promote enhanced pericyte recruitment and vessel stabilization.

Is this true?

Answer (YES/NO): NO